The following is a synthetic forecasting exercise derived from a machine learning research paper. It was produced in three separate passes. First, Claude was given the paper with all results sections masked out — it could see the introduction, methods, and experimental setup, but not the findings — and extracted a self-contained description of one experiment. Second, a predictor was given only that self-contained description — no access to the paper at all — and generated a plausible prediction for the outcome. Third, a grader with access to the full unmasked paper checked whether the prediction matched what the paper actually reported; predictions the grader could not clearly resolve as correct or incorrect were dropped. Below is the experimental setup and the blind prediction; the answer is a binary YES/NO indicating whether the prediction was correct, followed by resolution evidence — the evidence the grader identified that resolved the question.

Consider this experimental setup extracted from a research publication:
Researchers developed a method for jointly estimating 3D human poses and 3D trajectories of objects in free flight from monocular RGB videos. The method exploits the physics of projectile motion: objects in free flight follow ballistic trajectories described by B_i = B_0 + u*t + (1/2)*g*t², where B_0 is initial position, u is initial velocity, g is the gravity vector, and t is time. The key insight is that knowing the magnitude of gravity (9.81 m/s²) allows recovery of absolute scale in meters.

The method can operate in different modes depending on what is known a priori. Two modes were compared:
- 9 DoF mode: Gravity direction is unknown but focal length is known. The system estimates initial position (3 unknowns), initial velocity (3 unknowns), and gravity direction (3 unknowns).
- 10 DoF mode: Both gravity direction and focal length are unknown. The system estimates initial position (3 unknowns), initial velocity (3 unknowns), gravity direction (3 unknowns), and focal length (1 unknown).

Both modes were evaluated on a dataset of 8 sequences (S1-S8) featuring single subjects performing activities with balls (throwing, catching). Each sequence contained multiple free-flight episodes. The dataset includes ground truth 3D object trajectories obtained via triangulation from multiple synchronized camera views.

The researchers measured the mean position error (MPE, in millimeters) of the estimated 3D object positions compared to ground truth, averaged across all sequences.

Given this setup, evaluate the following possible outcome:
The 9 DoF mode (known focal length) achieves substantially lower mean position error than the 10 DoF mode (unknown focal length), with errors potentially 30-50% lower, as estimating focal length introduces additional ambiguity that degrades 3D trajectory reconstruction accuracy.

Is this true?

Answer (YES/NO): NO